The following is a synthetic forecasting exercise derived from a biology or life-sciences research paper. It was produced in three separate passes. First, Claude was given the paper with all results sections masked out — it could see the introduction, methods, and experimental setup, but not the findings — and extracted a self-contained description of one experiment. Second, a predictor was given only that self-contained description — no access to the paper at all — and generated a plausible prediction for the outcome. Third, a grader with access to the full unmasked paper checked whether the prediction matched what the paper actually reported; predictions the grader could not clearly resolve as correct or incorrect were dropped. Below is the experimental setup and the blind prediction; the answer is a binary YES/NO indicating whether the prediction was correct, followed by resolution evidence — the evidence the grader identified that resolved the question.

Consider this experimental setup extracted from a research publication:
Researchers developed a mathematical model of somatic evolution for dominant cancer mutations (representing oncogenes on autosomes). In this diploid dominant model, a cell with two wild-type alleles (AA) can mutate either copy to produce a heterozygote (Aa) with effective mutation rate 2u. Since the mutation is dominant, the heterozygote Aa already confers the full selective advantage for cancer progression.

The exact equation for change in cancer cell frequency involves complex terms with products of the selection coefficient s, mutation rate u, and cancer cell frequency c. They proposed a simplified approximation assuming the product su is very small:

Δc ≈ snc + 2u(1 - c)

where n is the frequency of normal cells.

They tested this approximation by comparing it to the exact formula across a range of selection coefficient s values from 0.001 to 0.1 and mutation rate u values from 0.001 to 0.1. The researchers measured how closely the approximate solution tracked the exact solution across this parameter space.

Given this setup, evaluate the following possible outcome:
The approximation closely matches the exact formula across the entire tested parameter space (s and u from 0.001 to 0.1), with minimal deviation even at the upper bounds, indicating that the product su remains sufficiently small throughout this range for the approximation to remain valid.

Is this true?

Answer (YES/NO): YES